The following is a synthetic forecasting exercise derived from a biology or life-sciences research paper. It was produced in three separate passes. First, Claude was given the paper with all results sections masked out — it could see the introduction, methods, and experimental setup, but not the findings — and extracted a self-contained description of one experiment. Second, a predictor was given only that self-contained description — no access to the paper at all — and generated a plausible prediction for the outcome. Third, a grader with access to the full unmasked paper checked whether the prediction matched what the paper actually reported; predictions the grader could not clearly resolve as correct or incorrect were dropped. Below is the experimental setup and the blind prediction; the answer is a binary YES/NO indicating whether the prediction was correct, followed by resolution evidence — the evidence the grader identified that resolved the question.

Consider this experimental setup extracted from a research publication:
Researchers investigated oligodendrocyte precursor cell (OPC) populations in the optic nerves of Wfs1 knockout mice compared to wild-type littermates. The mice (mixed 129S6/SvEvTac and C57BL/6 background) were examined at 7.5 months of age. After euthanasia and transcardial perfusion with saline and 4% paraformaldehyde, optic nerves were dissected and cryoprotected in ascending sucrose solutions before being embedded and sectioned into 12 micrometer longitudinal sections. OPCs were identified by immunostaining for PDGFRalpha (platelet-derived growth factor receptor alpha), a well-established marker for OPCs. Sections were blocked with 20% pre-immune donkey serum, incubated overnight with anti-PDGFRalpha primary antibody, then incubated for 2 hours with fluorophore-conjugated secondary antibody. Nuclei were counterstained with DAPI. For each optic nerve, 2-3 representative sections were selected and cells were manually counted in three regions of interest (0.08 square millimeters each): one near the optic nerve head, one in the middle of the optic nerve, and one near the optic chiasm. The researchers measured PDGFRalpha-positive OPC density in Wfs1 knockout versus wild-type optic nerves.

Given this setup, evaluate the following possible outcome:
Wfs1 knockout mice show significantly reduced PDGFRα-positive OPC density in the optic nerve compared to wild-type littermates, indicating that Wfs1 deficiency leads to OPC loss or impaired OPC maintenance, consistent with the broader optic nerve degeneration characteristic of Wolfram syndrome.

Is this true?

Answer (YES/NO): YES